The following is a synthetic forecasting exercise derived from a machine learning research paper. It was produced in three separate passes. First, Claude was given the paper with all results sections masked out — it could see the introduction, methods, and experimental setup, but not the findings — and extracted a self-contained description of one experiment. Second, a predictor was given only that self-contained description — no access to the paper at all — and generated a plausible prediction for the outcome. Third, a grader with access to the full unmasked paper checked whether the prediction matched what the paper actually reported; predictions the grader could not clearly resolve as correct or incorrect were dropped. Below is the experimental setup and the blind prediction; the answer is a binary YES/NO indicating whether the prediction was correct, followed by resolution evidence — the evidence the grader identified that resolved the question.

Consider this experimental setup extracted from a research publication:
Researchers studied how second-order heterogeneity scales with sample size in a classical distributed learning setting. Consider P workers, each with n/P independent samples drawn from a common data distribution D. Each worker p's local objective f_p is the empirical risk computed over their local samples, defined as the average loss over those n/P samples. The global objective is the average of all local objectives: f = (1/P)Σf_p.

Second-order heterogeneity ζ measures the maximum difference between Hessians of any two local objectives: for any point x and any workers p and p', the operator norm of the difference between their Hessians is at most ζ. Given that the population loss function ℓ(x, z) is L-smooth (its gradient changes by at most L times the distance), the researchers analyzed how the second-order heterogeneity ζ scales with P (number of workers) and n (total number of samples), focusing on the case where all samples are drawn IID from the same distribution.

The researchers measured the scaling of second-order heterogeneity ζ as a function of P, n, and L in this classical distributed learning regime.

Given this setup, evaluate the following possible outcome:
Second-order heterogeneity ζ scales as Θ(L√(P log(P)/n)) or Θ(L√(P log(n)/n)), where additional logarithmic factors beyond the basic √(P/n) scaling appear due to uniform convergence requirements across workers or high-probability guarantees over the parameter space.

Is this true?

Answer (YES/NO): YES